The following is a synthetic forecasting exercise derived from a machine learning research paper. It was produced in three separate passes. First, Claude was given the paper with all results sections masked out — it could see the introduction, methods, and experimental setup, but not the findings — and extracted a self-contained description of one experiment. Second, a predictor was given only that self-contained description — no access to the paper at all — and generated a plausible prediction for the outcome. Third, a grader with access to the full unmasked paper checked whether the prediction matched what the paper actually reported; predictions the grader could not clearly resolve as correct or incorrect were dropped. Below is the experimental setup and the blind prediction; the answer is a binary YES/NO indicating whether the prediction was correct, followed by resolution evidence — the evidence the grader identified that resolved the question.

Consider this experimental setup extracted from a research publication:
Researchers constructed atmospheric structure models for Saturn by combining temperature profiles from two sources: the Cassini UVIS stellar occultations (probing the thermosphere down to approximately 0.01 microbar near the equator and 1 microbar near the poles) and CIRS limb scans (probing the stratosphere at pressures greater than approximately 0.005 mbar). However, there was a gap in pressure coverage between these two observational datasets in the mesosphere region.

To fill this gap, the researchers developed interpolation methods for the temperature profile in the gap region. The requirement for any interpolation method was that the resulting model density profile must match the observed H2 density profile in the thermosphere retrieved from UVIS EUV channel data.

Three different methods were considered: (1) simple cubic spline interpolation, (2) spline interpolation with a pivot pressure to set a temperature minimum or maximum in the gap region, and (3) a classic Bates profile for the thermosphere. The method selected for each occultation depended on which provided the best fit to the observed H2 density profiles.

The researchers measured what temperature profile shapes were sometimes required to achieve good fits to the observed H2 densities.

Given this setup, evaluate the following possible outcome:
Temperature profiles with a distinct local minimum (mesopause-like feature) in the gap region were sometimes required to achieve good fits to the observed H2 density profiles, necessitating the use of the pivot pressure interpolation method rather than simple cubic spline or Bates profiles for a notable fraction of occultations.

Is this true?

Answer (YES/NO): NO